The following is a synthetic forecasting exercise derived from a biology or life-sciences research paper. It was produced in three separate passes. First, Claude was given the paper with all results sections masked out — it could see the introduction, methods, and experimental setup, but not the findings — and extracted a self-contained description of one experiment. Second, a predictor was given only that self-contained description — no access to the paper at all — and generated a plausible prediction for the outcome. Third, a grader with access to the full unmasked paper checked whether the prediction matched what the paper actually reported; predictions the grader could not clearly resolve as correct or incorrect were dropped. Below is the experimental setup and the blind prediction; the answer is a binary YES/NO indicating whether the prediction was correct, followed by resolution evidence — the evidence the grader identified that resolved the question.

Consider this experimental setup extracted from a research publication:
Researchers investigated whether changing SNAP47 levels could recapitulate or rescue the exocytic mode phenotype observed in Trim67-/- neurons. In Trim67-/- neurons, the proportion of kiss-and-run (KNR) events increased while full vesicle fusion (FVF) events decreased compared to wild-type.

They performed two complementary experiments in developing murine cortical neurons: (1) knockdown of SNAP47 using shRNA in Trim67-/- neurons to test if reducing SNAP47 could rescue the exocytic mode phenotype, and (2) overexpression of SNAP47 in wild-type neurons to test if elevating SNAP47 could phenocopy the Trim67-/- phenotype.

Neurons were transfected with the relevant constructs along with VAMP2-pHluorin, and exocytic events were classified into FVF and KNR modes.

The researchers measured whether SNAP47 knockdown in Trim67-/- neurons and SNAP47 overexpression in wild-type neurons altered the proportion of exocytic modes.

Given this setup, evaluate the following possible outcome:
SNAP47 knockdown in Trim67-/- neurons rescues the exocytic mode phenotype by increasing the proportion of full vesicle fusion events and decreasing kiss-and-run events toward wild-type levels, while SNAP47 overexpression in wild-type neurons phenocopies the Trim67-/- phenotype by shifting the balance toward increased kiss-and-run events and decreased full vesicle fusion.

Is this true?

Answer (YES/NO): YES